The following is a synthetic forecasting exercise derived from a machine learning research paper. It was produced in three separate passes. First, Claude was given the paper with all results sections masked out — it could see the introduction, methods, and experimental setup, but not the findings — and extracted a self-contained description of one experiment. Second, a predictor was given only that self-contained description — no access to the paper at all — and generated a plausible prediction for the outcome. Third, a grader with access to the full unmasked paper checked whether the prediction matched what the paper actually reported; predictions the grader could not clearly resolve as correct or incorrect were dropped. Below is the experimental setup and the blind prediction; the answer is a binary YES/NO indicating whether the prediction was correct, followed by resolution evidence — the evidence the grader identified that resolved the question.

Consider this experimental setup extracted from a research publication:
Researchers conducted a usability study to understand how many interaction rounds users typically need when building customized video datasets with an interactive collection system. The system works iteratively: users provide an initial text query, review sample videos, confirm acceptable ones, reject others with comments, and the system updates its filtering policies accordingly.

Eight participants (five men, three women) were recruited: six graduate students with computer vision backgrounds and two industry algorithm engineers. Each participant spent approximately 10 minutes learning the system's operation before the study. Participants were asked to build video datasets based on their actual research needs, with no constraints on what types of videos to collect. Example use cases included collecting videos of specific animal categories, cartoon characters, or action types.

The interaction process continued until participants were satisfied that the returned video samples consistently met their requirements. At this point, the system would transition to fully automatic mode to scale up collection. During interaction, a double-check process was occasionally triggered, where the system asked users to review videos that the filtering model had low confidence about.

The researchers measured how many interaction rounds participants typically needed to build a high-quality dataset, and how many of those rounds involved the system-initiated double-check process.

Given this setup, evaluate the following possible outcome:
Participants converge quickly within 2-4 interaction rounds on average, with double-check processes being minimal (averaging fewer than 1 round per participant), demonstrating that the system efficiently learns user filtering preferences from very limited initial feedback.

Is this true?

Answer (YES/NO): NO